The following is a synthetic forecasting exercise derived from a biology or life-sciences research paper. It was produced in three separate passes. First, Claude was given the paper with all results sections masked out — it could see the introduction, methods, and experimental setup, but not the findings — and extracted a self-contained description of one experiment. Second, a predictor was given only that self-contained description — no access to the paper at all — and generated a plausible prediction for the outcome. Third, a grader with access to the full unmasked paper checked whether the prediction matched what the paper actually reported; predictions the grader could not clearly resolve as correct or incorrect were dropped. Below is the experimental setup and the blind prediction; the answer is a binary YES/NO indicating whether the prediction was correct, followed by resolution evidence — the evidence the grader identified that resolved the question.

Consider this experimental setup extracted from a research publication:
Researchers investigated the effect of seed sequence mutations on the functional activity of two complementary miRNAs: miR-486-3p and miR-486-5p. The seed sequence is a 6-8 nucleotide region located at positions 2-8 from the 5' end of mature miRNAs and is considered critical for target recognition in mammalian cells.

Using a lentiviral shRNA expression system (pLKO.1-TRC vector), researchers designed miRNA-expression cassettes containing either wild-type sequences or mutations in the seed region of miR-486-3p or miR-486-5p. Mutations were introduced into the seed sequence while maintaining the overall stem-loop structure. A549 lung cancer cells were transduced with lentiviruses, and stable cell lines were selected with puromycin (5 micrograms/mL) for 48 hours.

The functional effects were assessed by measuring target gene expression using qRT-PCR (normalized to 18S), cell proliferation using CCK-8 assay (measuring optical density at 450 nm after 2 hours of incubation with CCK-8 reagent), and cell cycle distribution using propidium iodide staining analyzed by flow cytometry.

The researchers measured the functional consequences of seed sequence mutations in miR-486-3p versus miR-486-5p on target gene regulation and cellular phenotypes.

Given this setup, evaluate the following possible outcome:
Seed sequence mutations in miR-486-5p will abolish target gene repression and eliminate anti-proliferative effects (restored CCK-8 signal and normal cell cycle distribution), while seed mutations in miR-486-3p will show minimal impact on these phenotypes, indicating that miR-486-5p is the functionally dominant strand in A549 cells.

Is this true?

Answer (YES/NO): YES